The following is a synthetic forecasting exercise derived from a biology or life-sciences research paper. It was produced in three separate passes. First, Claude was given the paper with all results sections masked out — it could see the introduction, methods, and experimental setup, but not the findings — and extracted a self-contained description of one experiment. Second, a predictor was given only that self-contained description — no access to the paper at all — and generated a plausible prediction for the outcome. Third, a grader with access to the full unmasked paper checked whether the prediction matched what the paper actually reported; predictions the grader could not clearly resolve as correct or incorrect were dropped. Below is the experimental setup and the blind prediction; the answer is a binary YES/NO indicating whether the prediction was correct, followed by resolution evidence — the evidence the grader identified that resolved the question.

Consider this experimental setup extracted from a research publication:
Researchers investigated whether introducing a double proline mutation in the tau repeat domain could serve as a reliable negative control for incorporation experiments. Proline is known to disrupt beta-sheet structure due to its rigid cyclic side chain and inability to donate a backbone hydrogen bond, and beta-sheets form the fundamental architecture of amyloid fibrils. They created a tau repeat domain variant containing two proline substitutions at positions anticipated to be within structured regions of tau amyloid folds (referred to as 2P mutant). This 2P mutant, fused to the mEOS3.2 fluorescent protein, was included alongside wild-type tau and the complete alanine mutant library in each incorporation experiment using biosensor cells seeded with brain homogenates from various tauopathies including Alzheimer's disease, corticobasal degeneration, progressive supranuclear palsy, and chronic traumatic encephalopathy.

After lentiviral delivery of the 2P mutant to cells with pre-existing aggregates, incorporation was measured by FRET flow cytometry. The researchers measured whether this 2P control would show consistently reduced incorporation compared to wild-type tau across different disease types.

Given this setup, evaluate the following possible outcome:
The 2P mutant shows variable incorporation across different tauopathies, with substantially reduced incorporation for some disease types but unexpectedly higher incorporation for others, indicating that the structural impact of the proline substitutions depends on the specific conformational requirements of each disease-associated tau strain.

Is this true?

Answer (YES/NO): NO